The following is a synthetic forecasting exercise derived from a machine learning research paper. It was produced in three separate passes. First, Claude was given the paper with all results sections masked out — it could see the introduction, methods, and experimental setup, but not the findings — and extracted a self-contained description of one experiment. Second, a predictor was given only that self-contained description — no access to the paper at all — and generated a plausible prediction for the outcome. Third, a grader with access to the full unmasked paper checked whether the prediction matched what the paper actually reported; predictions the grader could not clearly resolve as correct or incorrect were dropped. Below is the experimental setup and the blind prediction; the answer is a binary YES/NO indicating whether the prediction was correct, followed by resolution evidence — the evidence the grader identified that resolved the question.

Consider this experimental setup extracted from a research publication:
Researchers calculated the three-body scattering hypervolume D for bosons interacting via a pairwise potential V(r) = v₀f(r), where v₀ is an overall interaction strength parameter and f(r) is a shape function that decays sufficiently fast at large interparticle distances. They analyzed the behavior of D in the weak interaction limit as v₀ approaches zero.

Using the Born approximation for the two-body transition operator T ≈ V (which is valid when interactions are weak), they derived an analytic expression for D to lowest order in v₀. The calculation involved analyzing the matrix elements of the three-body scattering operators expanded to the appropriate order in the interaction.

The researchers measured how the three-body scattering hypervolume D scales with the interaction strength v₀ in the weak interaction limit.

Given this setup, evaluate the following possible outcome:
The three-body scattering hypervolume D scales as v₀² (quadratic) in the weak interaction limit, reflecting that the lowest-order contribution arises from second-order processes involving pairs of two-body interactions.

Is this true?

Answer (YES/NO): YES